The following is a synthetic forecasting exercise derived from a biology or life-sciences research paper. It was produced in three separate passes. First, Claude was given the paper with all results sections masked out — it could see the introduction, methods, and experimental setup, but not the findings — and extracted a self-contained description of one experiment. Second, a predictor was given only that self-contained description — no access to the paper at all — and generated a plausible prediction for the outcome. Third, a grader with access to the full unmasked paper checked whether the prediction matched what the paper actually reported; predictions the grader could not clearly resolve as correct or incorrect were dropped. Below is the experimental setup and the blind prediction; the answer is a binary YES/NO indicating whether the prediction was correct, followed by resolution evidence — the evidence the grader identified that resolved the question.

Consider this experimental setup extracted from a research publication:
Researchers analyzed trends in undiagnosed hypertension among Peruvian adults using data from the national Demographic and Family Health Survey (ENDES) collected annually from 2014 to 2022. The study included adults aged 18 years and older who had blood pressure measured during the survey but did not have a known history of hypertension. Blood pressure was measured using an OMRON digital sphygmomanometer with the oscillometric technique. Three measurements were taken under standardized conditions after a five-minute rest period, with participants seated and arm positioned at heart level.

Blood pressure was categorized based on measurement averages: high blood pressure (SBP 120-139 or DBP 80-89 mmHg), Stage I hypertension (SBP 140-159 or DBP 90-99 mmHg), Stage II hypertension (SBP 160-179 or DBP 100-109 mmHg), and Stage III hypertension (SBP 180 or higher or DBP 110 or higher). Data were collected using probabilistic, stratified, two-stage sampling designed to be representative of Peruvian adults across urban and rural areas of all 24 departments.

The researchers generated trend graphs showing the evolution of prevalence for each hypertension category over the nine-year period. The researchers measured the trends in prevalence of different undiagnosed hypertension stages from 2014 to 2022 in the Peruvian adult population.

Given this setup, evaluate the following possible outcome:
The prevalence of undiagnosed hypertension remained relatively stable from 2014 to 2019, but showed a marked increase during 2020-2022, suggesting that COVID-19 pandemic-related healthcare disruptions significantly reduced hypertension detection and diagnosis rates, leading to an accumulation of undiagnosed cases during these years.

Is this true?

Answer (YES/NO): NO